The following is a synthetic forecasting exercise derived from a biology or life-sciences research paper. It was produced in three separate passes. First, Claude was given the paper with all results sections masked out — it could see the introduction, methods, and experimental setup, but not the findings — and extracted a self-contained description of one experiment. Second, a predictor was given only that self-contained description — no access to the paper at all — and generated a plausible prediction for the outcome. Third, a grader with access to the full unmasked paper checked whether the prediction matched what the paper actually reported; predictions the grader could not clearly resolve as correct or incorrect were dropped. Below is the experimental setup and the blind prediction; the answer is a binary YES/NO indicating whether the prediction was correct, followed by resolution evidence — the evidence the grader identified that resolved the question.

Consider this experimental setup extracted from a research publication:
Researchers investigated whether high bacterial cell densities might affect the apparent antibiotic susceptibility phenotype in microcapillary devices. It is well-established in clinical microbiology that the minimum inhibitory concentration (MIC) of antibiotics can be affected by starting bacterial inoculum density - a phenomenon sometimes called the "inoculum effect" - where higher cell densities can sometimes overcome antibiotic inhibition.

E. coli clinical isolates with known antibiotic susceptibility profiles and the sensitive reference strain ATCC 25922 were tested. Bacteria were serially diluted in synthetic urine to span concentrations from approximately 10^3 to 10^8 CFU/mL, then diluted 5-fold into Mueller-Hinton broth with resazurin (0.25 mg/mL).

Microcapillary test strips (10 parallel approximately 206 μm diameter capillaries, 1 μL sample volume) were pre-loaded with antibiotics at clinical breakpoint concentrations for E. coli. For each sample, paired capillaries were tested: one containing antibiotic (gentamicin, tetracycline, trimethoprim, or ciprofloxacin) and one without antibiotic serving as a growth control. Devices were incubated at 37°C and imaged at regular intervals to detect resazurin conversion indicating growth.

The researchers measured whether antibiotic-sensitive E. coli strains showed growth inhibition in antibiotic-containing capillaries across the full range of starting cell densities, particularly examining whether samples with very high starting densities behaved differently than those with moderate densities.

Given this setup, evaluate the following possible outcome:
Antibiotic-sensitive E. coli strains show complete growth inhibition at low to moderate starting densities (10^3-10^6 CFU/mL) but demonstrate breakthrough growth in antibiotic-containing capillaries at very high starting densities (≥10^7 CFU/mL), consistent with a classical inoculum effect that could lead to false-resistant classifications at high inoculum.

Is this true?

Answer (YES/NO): YES